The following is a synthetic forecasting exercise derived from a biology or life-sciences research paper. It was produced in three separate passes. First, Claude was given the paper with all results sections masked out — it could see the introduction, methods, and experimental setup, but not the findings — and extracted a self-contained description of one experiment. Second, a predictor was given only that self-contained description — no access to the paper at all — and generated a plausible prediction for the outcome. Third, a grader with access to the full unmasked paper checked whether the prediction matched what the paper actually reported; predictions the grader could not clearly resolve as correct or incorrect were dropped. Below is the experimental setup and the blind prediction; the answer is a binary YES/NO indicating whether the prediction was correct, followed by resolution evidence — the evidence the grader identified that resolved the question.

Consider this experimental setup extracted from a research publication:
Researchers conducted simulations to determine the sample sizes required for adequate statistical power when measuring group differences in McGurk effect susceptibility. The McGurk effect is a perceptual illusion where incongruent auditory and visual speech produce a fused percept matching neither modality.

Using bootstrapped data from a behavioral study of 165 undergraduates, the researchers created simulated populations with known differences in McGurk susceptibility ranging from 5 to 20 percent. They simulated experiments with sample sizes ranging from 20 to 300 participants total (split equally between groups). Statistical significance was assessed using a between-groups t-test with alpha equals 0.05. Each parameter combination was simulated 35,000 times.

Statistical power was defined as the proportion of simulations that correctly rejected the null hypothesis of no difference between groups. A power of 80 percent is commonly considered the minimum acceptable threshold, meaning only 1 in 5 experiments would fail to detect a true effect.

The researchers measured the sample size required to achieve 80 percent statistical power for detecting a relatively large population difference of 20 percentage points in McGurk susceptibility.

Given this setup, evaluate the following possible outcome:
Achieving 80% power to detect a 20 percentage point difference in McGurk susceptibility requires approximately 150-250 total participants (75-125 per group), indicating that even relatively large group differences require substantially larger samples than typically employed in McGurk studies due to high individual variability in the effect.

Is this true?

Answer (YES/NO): NO